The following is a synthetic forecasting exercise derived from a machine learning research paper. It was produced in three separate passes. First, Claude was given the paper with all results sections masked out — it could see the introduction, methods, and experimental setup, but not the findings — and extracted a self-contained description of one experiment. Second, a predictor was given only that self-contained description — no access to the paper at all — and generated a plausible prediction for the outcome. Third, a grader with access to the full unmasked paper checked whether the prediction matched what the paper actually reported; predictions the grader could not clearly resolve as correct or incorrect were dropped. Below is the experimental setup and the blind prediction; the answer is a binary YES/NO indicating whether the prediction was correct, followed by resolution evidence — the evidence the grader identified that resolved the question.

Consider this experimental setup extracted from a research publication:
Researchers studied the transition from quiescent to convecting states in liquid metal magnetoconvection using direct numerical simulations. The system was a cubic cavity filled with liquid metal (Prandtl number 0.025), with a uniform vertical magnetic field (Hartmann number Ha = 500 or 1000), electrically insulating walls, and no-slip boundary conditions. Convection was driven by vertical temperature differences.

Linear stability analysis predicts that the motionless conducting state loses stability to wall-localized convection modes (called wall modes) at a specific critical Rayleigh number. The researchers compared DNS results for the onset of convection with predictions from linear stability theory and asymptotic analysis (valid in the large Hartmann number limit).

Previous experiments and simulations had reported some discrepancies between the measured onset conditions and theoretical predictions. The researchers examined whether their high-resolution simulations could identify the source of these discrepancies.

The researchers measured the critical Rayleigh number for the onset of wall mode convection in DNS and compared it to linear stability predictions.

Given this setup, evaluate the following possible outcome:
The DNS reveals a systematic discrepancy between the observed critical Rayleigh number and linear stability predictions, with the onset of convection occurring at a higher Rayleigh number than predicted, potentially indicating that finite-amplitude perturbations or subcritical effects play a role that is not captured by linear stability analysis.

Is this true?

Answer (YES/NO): NO